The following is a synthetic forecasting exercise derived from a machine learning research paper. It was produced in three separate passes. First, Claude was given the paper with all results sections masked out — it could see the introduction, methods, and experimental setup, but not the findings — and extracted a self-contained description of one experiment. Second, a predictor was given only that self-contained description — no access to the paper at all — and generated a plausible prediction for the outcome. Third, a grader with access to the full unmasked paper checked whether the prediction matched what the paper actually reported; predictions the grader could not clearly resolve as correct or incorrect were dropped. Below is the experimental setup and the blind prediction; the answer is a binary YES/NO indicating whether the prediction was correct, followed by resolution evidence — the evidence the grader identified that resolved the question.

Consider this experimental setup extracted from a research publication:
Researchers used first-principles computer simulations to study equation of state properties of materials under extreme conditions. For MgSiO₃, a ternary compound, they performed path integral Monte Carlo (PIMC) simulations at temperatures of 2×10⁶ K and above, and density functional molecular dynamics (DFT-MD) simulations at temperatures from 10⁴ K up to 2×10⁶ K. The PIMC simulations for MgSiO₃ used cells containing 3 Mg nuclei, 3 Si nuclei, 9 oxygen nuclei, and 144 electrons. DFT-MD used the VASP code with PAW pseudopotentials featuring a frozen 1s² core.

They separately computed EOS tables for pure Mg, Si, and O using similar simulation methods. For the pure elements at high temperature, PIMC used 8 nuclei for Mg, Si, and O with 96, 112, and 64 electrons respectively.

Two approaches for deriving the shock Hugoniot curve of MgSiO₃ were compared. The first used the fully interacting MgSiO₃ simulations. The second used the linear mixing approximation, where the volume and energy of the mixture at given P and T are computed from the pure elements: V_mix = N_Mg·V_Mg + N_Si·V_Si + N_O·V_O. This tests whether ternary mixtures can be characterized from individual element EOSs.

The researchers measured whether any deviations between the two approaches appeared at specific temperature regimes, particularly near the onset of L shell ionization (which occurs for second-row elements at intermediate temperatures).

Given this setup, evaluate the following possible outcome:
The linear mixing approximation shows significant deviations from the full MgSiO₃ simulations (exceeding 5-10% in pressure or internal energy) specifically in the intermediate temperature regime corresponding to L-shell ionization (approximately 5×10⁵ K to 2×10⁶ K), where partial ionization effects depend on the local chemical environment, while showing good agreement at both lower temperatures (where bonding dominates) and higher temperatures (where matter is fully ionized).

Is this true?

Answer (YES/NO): NO